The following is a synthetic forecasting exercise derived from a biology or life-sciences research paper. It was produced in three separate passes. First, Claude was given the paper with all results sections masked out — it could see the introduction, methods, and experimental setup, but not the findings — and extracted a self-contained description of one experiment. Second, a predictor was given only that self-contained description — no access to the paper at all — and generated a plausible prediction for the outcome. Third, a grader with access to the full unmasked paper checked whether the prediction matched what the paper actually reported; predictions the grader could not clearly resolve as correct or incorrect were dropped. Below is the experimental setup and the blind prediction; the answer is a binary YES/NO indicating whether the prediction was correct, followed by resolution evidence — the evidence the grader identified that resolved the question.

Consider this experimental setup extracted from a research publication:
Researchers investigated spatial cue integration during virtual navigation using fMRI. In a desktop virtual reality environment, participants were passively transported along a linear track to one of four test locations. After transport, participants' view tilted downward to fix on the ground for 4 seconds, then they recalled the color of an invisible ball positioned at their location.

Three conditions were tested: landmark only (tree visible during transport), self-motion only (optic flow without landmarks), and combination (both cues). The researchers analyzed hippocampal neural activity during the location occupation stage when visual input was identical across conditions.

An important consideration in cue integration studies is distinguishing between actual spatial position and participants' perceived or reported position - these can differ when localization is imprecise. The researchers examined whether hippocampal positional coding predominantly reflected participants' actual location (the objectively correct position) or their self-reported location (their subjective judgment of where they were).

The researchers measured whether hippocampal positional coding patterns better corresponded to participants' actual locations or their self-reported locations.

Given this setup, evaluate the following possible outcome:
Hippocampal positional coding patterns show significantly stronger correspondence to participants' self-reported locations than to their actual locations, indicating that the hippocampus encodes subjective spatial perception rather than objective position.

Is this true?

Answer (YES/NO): NO